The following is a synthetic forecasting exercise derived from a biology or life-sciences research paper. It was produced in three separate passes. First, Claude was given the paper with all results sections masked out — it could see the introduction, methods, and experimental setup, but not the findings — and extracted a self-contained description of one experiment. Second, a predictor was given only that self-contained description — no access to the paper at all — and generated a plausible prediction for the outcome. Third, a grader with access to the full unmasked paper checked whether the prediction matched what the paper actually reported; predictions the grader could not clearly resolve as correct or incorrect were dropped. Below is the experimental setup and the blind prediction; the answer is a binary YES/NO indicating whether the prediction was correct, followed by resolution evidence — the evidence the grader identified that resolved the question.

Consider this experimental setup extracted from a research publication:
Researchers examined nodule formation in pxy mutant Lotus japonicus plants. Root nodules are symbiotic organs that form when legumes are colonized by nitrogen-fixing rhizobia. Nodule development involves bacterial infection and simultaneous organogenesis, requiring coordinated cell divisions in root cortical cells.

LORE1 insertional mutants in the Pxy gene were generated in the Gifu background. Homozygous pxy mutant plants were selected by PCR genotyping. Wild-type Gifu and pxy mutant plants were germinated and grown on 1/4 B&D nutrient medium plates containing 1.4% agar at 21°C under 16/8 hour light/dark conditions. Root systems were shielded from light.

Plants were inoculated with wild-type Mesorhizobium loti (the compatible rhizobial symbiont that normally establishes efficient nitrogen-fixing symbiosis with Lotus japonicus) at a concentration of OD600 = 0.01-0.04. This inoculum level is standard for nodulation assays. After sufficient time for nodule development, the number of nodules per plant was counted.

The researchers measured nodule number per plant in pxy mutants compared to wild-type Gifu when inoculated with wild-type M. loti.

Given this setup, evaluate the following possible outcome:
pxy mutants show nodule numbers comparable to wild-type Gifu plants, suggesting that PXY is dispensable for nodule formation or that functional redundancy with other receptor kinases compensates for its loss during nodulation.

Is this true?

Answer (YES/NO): NO